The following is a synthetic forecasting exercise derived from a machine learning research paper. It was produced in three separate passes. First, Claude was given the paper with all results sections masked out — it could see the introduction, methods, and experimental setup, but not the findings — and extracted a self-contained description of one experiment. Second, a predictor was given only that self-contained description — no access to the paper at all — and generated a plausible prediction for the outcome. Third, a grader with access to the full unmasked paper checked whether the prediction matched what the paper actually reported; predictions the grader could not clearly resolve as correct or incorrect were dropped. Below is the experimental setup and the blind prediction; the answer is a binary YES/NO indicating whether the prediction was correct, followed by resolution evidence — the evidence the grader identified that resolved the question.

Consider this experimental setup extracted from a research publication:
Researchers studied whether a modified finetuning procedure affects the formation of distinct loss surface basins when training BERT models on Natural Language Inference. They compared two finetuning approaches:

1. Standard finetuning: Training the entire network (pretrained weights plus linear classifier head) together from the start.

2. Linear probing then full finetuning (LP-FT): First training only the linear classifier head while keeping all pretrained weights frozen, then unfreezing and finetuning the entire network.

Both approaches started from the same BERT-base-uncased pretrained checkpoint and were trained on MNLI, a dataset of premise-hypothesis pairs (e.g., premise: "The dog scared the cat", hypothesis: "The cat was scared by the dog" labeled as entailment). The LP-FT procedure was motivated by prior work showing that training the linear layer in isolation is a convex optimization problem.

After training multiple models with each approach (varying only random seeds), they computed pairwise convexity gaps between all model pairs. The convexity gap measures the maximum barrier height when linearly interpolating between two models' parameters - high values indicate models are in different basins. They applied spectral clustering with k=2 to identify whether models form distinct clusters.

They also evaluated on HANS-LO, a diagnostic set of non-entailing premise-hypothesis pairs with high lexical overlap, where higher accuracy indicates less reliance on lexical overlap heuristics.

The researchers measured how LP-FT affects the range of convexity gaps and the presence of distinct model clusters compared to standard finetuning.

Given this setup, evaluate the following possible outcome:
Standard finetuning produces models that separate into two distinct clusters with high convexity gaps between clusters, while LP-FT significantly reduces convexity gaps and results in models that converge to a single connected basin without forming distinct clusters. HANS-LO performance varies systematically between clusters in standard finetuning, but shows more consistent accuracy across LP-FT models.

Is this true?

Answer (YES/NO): NO